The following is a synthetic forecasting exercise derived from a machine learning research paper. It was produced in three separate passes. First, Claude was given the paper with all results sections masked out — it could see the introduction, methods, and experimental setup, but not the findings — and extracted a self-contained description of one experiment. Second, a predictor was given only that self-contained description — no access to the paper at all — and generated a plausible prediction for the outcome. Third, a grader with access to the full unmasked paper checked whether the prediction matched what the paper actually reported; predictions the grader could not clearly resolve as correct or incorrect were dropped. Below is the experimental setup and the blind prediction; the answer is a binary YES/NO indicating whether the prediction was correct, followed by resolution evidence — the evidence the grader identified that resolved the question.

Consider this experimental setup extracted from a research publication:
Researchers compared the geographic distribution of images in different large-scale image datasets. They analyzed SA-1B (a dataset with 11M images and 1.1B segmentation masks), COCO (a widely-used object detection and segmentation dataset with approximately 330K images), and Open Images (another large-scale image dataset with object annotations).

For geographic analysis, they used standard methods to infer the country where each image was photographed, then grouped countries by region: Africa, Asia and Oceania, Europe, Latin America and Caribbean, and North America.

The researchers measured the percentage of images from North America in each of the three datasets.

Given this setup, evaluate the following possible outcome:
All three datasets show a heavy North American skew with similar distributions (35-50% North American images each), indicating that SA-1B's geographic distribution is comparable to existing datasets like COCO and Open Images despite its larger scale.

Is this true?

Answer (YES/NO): NO